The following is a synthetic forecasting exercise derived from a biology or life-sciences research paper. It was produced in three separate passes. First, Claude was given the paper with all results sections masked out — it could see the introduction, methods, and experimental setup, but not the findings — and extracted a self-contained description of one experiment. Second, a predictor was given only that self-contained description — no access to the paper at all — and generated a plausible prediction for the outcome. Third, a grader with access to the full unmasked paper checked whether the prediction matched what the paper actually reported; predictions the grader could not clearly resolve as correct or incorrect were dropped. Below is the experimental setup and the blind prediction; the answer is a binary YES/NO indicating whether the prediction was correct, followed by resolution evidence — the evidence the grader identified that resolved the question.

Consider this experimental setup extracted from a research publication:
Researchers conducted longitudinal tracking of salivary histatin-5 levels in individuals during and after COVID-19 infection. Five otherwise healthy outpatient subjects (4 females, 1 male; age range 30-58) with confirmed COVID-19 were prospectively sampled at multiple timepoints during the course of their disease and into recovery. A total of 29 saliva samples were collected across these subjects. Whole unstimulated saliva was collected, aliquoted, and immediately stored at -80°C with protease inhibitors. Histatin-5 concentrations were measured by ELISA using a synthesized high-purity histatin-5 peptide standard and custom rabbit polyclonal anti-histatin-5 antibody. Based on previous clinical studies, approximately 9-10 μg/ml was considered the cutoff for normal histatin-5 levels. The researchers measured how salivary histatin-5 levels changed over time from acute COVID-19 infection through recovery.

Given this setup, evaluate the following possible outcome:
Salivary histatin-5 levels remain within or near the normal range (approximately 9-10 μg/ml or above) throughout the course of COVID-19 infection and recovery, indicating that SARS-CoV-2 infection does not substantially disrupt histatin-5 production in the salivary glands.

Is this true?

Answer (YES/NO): NO